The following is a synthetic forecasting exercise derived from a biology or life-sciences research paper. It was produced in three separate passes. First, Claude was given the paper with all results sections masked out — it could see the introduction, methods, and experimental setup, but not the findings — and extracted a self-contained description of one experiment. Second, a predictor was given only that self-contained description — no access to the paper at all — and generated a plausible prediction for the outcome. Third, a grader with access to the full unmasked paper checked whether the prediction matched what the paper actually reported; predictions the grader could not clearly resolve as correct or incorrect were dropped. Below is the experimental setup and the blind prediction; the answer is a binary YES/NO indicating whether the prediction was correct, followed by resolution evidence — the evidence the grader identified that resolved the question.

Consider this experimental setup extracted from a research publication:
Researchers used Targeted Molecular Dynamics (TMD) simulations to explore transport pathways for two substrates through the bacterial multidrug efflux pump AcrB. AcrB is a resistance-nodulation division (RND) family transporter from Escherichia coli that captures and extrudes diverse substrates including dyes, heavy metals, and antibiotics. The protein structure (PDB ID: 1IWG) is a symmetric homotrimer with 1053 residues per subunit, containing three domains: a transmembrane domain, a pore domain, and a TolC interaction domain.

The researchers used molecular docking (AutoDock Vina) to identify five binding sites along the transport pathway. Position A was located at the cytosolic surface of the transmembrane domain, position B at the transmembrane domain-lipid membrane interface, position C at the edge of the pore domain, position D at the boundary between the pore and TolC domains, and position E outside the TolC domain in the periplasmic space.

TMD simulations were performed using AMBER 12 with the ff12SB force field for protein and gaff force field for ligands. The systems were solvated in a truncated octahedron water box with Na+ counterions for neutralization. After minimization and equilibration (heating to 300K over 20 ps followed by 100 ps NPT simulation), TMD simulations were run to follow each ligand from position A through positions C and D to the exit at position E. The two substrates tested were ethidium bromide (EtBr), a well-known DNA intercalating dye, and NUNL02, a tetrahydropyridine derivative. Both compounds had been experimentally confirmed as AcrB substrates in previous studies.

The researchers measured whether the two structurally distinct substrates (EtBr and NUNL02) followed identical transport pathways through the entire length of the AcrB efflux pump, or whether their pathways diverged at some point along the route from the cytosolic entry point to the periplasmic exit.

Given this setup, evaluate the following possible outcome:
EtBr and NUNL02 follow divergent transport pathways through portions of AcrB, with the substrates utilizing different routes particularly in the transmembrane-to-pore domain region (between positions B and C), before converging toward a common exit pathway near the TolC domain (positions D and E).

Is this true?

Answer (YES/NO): NO